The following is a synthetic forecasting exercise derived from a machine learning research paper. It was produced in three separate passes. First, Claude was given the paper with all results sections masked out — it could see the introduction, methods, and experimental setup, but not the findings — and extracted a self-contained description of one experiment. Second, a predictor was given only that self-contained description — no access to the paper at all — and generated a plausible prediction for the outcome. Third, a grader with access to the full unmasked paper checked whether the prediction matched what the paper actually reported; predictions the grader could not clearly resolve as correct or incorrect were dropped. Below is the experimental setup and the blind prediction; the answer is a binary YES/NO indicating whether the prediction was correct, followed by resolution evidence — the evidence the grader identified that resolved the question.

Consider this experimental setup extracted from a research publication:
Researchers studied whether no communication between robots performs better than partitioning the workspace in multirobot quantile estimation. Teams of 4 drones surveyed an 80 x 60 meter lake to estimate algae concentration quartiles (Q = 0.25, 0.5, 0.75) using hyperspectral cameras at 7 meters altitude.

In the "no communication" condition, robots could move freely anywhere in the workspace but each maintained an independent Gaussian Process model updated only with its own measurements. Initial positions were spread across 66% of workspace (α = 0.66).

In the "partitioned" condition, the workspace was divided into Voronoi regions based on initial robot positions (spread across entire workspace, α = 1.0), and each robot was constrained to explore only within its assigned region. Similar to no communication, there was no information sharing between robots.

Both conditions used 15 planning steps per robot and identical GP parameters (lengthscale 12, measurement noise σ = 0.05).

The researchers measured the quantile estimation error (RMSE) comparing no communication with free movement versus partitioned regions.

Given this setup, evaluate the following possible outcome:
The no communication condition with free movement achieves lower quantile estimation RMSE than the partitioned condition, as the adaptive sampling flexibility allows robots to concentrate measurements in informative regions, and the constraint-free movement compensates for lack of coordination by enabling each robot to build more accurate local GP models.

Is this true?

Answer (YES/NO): NO